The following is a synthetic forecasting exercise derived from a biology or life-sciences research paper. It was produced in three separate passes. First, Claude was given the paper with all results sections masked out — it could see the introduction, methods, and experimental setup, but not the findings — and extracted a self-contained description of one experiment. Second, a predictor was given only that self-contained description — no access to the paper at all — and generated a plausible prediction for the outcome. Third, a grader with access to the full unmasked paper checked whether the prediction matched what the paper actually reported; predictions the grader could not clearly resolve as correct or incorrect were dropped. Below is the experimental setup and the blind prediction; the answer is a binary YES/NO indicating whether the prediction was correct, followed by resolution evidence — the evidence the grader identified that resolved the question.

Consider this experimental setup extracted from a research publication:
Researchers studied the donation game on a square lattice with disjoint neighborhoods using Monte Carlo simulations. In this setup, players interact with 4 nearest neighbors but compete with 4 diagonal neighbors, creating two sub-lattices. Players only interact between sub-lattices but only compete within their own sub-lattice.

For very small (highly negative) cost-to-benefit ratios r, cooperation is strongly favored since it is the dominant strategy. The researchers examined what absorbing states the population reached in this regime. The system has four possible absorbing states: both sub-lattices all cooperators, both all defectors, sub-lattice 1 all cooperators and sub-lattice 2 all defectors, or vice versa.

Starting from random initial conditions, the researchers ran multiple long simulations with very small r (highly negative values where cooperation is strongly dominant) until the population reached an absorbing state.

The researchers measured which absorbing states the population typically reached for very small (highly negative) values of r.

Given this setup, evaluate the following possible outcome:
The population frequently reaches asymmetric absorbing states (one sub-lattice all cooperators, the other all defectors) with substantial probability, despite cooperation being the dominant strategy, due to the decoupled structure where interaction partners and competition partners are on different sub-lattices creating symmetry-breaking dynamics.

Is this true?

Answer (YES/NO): NO